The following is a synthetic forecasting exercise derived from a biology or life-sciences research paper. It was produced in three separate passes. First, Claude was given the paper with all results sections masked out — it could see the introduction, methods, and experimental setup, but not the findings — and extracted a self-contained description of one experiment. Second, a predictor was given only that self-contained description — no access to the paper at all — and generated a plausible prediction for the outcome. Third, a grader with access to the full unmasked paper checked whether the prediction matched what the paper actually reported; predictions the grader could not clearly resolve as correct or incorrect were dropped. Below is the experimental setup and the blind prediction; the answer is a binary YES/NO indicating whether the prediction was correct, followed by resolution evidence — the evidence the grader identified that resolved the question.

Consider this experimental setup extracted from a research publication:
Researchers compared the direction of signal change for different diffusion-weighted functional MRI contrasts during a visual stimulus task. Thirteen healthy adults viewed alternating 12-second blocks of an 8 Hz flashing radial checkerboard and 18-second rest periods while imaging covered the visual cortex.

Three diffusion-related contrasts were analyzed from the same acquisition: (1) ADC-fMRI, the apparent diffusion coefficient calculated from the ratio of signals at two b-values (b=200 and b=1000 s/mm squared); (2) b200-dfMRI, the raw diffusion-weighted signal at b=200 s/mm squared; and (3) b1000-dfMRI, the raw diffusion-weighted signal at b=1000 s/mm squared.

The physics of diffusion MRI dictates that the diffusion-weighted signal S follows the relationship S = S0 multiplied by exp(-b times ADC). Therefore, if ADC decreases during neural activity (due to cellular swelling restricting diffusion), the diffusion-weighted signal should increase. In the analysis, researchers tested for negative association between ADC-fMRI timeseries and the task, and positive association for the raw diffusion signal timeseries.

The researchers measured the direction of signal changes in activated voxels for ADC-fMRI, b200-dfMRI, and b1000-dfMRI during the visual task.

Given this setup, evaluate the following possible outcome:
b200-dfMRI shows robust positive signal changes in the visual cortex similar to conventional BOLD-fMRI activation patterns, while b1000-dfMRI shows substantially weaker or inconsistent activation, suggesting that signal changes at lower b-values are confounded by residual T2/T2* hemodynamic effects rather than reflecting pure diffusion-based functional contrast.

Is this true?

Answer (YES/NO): NO